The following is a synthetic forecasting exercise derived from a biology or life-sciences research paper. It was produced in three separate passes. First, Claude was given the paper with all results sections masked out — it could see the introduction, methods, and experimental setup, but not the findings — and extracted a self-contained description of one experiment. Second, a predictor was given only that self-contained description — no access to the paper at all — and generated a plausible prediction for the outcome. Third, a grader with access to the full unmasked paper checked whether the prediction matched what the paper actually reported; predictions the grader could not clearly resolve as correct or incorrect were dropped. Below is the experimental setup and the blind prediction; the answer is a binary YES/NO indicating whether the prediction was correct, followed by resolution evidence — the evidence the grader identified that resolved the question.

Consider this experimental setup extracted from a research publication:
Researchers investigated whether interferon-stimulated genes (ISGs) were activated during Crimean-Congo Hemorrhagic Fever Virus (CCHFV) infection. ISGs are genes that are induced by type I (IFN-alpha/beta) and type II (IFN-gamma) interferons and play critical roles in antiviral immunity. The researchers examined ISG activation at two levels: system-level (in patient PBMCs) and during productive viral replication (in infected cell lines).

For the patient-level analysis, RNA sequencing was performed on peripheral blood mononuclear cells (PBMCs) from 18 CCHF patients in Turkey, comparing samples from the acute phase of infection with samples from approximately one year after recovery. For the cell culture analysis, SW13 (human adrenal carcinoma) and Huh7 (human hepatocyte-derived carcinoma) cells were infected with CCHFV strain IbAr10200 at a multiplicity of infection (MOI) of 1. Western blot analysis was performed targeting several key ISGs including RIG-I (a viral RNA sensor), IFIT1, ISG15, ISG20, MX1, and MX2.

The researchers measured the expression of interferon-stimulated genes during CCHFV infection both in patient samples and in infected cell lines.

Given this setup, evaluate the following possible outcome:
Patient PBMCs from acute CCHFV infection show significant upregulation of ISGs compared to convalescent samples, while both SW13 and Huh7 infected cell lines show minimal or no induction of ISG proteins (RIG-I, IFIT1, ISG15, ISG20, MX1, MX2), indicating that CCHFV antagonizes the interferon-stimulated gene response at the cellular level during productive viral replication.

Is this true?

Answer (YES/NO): NO